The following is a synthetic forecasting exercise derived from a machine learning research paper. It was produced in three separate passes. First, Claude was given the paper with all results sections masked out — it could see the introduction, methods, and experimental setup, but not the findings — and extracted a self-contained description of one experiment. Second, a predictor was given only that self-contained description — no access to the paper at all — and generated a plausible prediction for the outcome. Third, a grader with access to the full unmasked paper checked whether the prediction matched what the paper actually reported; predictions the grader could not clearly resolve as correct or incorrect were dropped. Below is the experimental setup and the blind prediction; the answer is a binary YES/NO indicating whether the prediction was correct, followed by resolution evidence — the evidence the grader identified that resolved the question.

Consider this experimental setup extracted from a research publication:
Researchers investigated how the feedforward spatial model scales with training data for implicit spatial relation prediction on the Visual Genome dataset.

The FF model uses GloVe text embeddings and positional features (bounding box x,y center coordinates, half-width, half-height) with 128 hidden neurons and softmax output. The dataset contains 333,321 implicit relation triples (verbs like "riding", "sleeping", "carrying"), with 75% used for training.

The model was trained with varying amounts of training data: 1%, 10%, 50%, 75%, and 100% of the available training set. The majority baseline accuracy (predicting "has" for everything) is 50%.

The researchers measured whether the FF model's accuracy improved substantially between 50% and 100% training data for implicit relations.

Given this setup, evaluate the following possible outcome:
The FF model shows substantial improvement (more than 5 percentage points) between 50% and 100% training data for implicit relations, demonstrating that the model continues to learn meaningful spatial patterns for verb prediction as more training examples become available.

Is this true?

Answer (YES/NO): NO